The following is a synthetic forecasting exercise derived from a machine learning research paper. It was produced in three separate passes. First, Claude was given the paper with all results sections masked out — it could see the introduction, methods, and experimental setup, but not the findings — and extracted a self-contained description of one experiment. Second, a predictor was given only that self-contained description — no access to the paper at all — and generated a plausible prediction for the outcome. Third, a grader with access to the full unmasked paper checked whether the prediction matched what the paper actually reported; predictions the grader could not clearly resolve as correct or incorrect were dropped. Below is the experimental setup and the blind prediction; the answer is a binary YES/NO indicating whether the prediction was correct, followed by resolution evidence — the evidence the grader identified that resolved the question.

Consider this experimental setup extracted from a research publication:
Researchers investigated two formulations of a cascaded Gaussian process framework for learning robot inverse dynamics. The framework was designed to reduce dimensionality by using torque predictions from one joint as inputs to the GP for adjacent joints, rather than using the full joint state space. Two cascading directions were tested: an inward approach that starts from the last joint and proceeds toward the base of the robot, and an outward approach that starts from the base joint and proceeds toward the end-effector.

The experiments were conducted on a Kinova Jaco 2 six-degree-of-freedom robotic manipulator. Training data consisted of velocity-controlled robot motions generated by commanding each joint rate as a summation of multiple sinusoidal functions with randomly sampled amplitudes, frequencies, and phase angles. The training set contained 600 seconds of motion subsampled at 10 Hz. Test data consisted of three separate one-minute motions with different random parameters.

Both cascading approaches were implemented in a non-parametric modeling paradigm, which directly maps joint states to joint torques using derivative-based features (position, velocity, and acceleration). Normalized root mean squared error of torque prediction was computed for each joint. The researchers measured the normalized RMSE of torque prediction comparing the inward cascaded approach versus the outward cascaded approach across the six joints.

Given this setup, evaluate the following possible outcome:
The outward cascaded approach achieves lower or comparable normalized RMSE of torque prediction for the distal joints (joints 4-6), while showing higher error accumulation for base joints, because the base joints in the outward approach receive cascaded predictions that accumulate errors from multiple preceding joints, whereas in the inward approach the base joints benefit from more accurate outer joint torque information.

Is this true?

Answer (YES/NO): NO